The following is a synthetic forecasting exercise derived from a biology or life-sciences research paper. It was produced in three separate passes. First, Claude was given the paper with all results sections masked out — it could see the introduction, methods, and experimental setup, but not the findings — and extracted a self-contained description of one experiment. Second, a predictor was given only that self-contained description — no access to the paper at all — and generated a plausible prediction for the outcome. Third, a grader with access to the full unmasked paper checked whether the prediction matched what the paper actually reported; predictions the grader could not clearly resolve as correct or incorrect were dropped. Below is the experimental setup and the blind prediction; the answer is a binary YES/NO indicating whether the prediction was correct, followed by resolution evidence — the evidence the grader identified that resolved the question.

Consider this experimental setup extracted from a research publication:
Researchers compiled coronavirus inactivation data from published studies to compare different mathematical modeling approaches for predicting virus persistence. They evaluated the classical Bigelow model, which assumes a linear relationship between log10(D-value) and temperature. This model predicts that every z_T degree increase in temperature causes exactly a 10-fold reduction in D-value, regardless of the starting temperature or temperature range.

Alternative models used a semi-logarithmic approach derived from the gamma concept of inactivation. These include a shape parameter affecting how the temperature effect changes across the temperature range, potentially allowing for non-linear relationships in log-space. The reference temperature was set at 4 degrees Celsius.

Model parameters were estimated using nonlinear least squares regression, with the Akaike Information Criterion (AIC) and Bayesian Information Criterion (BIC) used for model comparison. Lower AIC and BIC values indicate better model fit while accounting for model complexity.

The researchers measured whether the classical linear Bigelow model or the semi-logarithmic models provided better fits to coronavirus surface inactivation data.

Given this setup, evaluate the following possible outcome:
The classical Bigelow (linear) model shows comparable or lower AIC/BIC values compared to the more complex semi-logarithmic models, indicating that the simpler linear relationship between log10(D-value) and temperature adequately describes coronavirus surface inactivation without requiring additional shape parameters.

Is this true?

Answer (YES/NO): NO